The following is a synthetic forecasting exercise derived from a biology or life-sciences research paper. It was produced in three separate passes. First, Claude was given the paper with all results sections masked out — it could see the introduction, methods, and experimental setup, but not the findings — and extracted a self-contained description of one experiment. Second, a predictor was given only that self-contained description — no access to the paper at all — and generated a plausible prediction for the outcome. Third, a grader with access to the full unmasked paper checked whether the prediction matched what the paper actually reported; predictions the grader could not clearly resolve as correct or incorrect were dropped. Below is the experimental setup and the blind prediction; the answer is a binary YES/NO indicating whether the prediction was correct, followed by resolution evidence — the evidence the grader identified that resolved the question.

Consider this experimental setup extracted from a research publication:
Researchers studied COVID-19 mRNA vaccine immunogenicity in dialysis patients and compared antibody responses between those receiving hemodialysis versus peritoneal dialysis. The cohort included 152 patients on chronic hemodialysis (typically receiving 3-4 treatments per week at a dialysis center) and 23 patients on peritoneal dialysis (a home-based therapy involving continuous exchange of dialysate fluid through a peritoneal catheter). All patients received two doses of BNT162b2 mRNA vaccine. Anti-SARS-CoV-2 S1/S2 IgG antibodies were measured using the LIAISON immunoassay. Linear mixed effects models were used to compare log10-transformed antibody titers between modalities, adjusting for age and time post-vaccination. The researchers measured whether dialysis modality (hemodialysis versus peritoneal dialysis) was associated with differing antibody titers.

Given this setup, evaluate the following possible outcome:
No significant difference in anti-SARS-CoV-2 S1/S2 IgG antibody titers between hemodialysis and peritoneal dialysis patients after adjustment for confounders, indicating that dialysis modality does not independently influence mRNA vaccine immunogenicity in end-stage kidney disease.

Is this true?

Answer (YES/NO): NO